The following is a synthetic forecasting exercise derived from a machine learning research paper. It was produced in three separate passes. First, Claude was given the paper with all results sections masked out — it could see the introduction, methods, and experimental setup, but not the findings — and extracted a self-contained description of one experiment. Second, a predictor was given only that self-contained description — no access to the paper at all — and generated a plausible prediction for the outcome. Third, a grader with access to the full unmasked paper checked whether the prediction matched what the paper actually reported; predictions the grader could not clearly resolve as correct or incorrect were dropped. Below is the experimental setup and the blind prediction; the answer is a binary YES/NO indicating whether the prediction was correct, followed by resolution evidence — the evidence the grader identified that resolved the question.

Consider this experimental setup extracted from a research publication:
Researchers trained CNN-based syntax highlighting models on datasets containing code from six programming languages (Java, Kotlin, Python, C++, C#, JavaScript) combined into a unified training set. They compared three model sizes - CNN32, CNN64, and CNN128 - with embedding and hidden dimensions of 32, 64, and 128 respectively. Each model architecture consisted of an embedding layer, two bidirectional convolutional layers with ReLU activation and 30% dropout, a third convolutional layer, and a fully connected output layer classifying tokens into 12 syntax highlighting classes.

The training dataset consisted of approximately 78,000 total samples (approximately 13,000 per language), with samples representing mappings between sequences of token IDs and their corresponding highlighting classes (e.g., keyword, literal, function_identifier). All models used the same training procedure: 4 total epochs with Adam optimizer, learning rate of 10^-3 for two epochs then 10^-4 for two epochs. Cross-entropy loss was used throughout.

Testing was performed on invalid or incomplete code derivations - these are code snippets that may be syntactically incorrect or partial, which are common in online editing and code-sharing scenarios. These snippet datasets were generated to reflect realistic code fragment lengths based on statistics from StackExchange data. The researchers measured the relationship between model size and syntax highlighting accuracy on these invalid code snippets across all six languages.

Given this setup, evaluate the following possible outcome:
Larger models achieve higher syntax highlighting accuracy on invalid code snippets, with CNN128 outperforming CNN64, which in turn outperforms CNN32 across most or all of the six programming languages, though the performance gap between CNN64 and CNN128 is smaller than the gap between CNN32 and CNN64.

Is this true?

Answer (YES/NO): NO